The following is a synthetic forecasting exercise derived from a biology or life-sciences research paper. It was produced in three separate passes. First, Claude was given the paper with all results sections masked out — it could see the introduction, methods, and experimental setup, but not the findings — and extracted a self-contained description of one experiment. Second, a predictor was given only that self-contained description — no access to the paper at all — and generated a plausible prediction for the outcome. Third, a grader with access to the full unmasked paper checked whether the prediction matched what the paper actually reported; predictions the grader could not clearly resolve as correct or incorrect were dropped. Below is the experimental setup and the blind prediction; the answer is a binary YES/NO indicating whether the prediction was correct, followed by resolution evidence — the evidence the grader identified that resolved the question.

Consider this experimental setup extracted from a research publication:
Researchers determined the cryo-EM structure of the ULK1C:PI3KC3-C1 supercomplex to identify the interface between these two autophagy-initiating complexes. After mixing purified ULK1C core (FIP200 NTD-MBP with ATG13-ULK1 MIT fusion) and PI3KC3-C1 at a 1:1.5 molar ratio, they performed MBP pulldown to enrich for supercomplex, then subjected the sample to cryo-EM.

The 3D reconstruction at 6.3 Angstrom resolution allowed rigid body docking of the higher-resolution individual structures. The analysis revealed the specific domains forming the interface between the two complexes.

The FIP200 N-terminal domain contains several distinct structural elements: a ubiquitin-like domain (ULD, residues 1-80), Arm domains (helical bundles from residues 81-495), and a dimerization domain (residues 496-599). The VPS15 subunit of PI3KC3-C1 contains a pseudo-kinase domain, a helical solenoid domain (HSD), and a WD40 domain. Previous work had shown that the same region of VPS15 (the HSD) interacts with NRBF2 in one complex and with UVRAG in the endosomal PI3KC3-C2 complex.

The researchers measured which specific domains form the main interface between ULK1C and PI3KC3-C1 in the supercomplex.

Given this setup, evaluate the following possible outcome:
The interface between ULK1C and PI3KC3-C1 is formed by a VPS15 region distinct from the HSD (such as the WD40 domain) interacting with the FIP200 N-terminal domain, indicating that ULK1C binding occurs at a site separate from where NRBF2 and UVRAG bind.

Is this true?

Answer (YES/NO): NO